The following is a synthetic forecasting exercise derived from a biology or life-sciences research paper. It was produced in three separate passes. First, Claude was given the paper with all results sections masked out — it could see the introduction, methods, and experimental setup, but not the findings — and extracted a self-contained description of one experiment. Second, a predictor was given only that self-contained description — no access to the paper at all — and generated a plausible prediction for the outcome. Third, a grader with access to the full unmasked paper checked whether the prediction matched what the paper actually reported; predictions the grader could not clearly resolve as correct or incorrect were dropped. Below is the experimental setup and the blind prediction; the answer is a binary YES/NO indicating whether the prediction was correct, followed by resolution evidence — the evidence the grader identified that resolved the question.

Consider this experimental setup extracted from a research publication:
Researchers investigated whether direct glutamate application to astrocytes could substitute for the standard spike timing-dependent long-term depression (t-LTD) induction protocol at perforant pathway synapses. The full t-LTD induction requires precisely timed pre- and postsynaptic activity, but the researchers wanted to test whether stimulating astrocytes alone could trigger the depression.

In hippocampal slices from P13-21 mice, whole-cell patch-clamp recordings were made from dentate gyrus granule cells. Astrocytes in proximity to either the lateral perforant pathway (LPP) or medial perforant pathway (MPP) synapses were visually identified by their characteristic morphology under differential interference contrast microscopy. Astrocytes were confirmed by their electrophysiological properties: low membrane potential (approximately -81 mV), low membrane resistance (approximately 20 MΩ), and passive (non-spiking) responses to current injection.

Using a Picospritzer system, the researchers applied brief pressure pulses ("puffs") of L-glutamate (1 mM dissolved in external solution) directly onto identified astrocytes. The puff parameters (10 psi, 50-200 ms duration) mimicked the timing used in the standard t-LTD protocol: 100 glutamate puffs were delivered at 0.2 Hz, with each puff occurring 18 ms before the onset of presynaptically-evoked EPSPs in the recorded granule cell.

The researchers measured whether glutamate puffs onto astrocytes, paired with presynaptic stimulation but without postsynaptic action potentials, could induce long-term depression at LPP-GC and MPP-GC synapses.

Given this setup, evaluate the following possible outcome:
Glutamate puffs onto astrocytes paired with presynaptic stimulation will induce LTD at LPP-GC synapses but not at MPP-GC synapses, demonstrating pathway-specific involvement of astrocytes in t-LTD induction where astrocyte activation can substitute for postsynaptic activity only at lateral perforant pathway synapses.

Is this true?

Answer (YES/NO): NO